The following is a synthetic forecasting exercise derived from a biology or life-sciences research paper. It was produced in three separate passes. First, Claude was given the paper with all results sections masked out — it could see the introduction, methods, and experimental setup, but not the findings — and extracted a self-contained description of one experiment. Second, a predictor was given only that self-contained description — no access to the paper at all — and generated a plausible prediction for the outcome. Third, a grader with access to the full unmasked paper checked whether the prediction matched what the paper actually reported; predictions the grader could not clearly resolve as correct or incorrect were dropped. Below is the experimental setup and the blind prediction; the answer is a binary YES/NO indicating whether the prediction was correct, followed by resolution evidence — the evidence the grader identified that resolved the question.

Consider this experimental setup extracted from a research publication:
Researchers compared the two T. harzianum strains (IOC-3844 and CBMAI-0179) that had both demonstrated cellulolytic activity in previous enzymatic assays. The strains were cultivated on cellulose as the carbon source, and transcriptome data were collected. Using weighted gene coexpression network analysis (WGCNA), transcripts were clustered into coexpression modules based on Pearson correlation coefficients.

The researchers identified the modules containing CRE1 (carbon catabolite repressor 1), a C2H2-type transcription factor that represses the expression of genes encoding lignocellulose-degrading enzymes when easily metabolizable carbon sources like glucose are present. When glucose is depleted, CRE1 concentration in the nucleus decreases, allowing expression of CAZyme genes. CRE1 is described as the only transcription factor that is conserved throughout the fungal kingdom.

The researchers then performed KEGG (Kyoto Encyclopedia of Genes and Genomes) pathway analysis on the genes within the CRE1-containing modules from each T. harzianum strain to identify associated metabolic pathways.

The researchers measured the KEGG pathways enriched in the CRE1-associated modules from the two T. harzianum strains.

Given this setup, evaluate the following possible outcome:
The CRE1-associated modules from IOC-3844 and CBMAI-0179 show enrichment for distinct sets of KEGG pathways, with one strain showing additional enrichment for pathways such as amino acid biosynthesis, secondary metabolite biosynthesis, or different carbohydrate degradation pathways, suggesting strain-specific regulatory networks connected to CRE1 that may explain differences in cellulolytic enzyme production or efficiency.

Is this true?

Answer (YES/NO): YES